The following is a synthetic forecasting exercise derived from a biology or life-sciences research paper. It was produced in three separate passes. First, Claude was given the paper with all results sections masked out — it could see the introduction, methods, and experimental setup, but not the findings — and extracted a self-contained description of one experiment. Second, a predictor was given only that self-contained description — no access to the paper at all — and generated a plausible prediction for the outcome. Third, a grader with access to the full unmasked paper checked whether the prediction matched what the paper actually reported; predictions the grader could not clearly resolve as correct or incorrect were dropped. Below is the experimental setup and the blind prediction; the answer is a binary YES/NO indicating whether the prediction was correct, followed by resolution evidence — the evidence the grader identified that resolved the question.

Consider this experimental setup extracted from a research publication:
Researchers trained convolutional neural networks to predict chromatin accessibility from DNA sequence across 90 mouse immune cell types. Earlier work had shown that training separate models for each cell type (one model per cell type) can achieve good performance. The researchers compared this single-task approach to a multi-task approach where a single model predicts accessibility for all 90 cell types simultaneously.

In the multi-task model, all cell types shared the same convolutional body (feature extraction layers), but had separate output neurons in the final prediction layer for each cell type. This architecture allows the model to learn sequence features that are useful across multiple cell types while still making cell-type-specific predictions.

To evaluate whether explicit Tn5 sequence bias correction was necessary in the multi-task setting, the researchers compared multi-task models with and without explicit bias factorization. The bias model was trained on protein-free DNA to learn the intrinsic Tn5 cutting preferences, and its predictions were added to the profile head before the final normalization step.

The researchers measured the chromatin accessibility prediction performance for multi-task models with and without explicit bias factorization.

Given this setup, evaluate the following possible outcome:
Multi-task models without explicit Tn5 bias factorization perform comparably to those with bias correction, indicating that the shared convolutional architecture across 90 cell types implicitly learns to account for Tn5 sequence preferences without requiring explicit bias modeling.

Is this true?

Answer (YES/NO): YES